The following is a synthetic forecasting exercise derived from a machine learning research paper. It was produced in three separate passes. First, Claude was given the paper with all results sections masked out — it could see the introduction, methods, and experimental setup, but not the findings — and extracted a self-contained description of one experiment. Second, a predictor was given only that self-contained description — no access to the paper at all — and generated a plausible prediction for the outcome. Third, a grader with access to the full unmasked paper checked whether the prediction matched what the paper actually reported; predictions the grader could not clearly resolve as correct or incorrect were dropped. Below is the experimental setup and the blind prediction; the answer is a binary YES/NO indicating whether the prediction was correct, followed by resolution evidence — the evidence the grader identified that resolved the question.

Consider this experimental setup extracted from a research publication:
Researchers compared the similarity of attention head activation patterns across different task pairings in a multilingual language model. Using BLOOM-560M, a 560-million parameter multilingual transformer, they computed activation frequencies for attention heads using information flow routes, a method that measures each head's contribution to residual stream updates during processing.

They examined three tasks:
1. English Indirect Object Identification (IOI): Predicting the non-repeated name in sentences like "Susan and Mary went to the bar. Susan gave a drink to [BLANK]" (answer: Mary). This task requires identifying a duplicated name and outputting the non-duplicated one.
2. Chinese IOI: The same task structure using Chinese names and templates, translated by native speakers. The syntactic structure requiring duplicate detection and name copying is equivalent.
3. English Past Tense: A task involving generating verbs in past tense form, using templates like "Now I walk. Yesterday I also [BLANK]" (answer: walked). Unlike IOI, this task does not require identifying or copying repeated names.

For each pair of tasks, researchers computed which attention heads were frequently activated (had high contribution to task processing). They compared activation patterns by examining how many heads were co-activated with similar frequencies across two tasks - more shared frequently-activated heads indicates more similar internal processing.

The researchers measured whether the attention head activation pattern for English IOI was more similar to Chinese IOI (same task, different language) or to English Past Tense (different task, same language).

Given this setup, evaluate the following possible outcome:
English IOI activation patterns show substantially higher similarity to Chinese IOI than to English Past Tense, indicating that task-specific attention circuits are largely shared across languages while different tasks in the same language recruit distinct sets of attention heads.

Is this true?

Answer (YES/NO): YES